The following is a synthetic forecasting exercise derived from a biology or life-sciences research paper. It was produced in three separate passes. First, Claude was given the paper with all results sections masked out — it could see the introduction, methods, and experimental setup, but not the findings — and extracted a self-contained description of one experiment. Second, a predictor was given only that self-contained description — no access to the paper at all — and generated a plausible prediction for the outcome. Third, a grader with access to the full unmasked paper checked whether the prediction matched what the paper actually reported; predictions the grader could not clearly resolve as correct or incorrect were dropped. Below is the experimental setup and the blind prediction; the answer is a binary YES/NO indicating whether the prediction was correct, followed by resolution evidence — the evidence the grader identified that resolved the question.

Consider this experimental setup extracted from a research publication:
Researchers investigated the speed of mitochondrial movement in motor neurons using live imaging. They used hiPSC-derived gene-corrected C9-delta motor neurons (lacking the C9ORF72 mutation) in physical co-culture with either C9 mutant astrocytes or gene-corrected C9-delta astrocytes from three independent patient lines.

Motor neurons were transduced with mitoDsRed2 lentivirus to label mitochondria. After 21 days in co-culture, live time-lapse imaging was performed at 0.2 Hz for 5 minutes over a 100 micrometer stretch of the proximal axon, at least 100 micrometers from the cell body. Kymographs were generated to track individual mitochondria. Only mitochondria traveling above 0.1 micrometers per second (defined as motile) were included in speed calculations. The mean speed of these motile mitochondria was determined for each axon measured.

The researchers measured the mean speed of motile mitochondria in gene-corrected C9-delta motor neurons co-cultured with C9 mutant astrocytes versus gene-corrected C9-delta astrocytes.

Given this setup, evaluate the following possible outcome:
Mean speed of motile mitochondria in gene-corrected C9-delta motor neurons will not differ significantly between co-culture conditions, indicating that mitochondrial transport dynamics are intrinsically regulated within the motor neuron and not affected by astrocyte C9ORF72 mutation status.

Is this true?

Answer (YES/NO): NO